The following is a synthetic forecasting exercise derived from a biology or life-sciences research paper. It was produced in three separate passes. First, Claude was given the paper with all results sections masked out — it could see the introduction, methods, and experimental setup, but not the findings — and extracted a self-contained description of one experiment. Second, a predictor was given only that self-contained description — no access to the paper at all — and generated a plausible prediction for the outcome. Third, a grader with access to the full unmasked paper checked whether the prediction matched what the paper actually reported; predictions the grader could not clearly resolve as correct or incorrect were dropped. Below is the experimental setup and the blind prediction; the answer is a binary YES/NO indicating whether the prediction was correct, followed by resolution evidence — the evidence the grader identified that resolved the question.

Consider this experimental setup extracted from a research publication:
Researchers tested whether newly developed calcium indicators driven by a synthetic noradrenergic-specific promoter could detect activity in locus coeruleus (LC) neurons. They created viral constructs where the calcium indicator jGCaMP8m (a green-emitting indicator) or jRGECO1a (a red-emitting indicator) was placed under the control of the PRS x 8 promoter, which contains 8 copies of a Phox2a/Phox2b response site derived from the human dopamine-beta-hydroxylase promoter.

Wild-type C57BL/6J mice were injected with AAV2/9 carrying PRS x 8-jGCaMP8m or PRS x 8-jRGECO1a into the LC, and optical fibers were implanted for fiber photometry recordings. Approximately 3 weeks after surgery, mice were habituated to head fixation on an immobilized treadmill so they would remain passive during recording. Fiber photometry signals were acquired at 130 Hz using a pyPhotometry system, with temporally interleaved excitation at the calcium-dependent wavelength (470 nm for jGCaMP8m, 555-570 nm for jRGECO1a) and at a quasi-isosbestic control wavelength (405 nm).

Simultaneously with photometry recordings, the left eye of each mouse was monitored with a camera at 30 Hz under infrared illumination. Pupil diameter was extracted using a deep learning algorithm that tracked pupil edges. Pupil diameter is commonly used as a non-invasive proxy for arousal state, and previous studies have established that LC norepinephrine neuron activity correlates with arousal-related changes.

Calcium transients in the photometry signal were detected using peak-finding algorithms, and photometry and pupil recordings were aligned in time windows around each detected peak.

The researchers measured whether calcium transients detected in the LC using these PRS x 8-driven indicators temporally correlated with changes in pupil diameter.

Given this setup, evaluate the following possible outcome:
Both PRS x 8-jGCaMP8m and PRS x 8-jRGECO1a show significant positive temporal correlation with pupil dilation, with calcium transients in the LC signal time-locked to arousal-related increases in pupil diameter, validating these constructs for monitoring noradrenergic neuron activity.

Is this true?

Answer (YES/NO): YES